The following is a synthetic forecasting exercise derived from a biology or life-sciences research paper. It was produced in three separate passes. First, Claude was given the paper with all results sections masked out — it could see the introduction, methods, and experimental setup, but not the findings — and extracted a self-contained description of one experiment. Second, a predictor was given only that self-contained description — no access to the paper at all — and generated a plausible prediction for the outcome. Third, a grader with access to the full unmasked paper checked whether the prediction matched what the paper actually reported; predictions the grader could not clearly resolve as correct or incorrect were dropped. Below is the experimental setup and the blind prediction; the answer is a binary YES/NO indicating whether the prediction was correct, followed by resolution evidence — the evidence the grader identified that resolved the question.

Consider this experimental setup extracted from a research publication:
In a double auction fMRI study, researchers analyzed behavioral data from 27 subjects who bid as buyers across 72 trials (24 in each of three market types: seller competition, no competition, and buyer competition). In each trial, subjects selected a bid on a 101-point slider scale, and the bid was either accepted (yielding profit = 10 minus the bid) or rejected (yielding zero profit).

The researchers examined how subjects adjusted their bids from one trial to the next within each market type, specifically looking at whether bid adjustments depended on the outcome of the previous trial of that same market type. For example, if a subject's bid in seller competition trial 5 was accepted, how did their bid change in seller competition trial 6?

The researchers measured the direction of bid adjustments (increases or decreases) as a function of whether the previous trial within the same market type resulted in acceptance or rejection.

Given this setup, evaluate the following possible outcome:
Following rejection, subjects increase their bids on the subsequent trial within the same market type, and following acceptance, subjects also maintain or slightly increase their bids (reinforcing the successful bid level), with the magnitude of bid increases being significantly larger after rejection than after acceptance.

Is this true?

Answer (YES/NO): NO